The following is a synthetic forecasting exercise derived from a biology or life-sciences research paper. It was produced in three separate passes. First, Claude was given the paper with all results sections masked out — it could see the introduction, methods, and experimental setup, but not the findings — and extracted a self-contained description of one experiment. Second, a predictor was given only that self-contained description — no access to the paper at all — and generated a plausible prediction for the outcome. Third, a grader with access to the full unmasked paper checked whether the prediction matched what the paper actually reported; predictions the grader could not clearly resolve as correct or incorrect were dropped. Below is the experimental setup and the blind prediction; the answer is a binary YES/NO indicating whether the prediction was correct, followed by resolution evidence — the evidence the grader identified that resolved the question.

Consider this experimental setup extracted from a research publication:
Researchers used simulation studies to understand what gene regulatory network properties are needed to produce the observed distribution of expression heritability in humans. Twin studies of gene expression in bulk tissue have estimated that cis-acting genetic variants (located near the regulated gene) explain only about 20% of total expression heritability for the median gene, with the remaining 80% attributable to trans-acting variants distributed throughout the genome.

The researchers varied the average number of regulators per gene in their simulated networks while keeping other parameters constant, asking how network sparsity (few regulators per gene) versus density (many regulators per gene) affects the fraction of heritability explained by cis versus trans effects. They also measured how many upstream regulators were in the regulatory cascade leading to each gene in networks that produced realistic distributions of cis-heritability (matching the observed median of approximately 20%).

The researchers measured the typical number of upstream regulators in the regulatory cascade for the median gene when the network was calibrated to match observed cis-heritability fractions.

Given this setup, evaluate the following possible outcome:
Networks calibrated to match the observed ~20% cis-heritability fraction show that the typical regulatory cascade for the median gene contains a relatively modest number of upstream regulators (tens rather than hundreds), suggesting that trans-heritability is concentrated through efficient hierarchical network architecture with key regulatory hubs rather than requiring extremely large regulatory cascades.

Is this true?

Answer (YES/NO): YES